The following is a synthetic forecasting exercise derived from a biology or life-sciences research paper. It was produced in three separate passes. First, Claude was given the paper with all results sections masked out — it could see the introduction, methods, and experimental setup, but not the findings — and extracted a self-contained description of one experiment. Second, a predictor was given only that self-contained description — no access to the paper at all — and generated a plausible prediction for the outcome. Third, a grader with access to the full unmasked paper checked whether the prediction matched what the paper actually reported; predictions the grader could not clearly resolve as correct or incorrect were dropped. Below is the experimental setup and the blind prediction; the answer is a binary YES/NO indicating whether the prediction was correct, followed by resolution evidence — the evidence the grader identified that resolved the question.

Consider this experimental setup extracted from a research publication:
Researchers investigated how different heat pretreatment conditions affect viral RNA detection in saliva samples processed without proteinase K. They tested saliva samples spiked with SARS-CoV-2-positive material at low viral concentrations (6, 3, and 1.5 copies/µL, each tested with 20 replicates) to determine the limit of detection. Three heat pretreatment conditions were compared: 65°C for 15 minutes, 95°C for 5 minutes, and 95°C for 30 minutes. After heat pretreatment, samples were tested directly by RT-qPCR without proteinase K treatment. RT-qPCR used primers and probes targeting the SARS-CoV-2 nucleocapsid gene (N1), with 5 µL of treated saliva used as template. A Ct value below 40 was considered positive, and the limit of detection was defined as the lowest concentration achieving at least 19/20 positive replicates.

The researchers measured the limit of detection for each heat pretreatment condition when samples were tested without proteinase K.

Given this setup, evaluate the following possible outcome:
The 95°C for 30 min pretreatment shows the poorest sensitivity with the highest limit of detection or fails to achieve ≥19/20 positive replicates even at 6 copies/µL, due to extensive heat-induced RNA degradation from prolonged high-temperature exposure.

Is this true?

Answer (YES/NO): YES